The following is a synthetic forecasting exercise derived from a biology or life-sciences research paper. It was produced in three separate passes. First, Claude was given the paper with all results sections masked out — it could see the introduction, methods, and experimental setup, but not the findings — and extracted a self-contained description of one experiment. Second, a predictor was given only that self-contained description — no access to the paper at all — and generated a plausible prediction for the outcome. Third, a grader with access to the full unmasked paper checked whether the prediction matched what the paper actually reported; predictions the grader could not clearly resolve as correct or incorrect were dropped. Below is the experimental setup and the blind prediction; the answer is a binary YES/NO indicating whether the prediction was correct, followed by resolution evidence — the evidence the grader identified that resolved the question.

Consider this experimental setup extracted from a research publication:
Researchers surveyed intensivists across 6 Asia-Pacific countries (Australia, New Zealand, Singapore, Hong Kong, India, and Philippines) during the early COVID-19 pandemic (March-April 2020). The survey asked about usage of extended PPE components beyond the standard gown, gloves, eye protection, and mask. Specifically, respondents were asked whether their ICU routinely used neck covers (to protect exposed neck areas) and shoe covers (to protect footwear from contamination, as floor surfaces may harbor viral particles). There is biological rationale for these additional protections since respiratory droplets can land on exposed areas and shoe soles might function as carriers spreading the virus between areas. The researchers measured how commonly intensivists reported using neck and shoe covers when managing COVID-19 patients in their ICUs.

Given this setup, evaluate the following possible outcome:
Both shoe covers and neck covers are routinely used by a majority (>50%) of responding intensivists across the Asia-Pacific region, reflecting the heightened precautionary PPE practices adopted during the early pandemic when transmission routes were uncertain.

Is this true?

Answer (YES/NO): NO